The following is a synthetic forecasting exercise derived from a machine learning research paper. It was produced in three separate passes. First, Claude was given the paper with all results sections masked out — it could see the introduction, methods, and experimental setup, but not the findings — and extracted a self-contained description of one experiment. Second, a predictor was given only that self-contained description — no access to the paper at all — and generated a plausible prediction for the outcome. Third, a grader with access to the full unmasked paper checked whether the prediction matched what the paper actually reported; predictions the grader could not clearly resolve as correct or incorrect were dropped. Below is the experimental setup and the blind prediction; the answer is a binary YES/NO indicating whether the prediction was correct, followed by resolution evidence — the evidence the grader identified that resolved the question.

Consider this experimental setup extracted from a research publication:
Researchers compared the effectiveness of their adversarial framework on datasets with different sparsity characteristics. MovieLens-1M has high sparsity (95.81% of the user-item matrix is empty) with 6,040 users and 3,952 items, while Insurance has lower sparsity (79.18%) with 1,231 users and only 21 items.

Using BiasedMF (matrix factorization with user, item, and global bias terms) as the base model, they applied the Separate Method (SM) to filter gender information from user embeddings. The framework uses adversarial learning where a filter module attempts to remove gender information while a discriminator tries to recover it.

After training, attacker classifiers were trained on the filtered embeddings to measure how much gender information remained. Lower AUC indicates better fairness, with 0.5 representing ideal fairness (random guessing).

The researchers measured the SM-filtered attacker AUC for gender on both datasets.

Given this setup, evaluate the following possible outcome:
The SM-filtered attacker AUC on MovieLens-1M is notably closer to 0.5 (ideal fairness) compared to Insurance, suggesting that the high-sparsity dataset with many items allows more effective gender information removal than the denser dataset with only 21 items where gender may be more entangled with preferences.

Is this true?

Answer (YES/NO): NO